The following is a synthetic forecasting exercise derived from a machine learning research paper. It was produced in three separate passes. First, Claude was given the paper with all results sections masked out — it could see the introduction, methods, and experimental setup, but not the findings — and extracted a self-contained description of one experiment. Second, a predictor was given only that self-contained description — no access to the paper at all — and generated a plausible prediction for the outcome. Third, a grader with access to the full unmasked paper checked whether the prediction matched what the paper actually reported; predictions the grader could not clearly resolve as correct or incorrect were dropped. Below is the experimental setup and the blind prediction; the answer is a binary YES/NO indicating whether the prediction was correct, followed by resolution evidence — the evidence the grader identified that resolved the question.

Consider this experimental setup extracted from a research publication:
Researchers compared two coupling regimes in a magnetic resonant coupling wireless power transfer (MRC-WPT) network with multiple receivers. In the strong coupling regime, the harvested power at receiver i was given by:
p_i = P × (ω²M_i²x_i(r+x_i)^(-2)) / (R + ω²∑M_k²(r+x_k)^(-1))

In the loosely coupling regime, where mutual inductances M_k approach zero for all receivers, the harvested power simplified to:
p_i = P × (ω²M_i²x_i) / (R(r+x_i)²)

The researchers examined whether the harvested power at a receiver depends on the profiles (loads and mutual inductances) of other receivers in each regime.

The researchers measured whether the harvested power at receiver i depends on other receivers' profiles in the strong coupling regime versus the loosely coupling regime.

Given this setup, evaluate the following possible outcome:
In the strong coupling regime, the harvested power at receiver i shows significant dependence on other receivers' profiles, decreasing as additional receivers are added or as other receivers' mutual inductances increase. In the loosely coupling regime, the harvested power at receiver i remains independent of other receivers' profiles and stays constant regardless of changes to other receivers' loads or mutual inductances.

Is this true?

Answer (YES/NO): YES